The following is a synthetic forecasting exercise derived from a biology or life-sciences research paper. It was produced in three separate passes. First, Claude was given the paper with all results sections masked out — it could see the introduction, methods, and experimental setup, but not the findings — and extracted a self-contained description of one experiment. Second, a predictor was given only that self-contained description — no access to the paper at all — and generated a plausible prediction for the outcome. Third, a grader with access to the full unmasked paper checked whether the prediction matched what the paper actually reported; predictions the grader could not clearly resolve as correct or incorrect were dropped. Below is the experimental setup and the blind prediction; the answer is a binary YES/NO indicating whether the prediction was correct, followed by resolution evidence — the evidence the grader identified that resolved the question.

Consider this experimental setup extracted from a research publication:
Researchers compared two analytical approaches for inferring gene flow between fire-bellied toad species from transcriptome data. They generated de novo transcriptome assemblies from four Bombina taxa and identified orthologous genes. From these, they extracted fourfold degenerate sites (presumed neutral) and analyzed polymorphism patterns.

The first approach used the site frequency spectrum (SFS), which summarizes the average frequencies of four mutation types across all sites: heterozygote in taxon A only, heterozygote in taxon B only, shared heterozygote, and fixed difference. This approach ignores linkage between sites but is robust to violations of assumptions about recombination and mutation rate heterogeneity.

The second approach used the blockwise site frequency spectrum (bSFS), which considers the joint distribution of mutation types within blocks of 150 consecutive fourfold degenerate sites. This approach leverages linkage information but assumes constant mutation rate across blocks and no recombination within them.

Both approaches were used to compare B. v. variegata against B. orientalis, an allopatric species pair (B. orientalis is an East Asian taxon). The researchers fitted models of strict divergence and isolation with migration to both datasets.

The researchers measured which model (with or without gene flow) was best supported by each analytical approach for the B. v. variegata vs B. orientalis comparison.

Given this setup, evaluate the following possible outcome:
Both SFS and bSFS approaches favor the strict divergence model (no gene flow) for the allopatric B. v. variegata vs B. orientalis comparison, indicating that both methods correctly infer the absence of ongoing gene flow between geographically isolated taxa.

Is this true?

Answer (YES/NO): NO